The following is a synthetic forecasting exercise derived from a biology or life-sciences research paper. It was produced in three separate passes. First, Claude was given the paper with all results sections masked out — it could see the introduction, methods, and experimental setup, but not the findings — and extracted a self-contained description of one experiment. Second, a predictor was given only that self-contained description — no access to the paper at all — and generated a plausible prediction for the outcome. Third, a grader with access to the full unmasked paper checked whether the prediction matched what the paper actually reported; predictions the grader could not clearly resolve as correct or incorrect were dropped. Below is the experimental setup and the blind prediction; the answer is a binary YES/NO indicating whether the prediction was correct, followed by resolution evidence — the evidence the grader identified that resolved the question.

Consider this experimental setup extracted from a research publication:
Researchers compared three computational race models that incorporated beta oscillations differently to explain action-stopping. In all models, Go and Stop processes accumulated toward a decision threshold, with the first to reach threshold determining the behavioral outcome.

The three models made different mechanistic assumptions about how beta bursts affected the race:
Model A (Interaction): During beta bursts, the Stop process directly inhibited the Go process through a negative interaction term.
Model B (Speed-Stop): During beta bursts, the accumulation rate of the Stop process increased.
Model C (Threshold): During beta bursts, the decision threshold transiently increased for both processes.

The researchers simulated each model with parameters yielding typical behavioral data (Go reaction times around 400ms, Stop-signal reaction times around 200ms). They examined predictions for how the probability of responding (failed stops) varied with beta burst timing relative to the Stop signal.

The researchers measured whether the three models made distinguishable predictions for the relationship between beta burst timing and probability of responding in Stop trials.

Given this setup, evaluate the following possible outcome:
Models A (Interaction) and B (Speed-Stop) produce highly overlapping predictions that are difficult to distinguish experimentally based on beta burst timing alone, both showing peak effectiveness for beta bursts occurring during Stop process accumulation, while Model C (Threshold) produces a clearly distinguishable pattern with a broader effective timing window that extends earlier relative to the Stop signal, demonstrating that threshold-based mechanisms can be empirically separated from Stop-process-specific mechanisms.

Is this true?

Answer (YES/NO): NO